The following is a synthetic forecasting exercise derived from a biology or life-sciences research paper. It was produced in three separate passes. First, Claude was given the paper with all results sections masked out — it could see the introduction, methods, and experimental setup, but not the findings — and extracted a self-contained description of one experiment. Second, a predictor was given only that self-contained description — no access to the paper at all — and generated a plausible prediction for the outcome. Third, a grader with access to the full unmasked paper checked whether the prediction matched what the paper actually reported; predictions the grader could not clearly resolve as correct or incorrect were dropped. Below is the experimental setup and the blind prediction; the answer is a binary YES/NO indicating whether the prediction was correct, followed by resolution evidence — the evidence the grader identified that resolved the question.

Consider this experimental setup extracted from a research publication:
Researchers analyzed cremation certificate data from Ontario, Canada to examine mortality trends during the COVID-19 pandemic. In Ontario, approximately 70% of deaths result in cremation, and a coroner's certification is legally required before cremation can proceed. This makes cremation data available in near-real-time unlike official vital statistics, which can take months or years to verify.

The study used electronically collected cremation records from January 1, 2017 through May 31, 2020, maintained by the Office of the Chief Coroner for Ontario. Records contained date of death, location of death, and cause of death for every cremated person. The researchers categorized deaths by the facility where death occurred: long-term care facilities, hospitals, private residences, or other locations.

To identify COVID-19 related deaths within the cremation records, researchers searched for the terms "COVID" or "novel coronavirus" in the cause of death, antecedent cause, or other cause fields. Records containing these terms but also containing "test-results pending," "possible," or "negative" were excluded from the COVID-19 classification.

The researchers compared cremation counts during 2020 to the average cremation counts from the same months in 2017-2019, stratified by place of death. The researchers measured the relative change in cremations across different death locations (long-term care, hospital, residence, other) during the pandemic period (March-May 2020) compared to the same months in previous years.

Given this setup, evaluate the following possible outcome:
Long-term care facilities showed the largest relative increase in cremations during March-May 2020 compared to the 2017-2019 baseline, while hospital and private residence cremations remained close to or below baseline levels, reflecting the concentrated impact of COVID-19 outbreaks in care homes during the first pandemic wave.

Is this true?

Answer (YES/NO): NO